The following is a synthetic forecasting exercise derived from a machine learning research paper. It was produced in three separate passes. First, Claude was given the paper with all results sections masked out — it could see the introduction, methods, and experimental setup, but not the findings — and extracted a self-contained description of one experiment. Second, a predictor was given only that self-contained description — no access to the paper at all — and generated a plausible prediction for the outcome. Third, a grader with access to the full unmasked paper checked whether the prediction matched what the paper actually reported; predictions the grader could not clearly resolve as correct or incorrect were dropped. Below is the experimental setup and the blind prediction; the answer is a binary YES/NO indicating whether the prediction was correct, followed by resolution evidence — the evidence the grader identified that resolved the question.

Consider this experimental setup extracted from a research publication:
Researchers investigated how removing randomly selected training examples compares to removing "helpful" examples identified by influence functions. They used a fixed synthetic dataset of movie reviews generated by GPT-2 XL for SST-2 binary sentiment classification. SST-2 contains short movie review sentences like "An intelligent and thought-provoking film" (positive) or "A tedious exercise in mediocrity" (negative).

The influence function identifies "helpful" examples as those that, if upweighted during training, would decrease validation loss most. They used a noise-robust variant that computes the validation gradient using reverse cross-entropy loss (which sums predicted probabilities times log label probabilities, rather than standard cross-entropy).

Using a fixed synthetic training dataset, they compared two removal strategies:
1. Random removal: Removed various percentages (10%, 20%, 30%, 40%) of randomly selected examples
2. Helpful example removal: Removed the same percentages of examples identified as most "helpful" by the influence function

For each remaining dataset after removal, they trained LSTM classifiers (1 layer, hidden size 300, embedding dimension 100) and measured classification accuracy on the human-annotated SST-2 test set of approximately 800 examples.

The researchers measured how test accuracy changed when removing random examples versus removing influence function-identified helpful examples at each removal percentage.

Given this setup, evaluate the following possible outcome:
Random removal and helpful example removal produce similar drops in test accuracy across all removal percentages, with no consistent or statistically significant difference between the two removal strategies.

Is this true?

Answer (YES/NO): NO